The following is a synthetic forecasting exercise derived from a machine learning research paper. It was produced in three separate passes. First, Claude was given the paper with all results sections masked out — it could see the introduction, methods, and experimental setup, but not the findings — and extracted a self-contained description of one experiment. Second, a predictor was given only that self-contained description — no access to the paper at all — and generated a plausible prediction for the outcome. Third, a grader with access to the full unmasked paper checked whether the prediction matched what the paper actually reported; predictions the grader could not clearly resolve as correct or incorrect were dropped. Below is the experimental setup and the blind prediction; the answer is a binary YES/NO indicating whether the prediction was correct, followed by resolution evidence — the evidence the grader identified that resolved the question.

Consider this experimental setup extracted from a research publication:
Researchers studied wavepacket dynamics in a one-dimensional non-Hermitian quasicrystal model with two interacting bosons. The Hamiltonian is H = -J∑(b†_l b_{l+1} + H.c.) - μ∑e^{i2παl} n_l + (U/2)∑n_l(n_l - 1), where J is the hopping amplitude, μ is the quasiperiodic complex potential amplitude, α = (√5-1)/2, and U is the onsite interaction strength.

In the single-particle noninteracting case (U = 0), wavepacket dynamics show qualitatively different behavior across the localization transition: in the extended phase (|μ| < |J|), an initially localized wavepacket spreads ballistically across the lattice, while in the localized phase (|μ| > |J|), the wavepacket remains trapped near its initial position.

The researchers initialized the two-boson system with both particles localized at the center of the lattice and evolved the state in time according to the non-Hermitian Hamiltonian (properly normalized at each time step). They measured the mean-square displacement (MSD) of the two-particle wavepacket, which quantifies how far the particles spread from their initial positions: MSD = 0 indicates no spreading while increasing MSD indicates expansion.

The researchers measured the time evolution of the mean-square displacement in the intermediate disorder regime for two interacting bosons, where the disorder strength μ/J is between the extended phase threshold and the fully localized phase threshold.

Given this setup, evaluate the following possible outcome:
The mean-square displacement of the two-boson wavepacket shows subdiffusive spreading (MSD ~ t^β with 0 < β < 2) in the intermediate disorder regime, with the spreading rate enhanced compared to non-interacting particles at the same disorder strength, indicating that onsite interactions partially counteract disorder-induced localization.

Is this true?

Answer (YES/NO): NO